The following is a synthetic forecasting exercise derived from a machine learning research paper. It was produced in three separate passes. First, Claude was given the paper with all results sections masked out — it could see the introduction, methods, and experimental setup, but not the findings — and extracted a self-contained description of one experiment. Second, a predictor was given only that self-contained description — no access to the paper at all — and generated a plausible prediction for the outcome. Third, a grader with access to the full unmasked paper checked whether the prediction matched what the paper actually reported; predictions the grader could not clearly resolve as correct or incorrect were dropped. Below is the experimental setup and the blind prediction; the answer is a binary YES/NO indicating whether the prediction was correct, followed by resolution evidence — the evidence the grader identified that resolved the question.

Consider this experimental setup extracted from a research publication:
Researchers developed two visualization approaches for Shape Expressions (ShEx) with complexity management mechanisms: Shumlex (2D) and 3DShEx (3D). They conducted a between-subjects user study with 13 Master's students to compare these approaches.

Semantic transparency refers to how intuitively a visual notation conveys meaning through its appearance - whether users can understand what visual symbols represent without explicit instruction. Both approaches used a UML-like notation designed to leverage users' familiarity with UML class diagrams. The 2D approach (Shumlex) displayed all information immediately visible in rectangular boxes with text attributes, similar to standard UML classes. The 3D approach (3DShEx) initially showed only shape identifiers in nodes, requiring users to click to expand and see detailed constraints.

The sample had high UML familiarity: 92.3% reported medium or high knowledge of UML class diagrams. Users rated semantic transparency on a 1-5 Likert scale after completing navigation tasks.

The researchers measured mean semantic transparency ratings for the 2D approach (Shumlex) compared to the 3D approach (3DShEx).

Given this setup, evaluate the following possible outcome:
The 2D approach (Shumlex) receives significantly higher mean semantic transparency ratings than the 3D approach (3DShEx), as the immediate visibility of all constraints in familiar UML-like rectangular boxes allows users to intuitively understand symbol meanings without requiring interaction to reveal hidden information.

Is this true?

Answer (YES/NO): NO